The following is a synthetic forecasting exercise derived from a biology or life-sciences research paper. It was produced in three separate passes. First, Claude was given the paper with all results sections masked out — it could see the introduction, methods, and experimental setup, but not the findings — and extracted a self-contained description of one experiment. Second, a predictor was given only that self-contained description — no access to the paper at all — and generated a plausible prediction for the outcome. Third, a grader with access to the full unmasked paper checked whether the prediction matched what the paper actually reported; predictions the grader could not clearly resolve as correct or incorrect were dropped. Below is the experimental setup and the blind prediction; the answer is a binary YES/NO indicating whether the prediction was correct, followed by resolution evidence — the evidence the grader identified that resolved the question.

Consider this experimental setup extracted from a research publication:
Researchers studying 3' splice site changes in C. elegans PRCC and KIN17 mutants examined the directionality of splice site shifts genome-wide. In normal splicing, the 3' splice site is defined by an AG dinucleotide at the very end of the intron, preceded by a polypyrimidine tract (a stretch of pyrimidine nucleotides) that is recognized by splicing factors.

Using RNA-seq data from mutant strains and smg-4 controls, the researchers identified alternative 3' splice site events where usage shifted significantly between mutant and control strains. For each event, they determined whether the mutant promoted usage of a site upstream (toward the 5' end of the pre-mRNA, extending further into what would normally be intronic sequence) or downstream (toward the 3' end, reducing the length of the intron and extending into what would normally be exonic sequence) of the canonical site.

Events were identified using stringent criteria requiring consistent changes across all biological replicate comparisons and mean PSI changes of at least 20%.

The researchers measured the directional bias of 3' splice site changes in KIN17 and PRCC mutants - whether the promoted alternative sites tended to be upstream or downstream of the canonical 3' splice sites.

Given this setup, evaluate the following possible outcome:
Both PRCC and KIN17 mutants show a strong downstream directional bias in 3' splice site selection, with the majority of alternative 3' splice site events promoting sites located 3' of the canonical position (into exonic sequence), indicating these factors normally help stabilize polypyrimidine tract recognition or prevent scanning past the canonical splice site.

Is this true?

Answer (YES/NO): NO